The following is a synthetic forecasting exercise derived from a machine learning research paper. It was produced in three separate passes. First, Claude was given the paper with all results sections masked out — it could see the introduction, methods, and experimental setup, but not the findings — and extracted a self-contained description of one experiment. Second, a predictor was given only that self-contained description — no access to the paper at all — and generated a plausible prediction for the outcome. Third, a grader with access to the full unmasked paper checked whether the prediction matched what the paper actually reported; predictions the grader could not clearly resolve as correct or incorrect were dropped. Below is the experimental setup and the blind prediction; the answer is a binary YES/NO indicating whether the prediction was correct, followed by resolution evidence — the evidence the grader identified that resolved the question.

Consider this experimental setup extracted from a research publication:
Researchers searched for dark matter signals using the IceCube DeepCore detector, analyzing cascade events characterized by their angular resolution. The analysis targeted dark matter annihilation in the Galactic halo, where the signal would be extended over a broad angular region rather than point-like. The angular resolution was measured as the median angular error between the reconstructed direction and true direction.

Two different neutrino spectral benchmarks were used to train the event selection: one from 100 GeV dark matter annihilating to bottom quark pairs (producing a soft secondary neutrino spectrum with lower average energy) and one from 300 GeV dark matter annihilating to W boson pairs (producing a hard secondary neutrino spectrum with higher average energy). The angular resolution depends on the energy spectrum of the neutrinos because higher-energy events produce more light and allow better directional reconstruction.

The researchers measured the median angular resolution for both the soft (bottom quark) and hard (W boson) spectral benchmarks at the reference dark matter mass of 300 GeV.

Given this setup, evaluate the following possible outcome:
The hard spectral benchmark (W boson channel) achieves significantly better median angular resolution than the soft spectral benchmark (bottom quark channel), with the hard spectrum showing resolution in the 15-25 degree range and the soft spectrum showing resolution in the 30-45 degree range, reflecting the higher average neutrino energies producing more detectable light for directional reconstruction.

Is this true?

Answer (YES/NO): NO